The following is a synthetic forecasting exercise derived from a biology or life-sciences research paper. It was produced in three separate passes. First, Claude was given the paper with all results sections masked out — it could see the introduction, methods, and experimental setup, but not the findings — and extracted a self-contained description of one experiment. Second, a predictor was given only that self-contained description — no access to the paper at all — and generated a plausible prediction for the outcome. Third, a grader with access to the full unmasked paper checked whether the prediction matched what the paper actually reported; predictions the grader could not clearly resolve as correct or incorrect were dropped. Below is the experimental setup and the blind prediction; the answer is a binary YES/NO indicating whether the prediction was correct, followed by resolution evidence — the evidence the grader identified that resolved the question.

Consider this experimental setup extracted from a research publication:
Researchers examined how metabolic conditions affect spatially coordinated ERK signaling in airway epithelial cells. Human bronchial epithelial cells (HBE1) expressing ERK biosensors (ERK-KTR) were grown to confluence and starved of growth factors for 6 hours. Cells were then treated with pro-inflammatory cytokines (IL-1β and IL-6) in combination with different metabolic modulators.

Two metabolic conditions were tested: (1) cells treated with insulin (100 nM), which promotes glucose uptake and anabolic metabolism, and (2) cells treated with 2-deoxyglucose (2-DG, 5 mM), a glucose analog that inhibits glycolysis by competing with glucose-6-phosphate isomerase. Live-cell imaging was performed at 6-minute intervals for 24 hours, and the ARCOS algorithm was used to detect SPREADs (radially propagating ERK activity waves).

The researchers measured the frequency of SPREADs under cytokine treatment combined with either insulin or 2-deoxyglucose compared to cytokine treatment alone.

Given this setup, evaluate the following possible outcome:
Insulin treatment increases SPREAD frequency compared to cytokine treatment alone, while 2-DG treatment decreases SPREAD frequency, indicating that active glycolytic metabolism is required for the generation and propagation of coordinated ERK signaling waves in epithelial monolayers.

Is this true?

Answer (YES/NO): YES